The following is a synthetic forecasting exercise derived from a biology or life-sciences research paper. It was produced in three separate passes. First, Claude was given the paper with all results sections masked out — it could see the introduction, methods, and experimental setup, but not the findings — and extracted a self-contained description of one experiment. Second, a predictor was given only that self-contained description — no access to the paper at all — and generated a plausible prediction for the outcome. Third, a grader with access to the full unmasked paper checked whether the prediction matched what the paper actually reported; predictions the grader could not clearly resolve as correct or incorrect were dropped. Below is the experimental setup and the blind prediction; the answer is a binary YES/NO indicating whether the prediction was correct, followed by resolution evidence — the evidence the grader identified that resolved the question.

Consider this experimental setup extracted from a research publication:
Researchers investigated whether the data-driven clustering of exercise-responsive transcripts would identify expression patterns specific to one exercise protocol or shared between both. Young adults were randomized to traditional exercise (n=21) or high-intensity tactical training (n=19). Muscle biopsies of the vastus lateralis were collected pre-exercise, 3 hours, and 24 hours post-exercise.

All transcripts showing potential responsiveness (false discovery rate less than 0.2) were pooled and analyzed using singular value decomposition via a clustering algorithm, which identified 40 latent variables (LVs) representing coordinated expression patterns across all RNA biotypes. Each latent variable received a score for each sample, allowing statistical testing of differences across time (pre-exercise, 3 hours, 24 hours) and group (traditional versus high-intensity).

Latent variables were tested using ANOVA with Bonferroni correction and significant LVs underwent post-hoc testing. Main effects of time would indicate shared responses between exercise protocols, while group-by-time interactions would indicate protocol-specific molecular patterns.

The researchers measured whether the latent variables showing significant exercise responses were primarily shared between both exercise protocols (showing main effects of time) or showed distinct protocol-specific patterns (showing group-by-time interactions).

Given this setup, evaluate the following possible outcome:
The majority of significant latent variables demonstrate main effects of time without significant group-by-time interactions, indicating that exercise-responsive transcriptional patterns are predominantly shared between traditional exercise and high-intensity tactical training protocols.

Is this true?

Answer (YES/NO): YES